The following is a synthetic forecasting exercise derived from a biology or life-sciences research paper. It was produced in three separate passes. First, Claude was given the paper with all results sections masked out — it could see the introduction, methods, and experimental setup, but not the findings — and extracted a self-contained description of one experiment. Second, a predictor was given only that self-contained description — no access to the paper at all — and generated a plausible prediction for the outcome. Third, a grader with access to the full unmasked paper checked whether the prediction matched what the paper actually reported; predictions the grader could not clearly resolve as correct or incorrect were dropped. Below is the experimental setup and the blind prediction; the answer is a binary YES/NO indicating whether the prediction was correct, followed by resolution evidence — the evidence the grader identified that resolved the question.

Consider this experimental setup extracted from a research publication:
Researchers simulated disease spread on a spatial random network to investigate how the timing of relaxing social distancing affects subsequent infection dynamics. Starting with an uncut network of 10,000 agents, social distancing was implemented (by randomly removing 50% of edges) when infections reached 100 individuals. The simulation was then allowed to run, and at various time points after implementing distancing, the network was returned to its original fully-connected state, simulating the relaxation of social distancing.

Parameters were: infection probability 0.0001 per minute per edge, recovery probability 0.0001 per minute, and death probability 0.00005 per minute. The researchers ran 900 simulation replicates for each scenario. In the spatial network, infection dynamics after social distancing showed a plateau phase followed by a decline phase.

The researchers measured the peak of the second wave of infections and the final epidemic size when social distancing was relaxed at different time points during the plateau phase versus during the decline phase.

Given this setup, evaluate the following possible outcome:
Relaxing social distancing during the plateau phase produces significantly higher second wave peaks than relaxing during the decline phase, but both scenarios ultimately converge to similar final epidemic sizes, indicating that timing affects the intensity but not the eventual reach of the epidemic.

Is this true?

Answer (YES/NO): NO